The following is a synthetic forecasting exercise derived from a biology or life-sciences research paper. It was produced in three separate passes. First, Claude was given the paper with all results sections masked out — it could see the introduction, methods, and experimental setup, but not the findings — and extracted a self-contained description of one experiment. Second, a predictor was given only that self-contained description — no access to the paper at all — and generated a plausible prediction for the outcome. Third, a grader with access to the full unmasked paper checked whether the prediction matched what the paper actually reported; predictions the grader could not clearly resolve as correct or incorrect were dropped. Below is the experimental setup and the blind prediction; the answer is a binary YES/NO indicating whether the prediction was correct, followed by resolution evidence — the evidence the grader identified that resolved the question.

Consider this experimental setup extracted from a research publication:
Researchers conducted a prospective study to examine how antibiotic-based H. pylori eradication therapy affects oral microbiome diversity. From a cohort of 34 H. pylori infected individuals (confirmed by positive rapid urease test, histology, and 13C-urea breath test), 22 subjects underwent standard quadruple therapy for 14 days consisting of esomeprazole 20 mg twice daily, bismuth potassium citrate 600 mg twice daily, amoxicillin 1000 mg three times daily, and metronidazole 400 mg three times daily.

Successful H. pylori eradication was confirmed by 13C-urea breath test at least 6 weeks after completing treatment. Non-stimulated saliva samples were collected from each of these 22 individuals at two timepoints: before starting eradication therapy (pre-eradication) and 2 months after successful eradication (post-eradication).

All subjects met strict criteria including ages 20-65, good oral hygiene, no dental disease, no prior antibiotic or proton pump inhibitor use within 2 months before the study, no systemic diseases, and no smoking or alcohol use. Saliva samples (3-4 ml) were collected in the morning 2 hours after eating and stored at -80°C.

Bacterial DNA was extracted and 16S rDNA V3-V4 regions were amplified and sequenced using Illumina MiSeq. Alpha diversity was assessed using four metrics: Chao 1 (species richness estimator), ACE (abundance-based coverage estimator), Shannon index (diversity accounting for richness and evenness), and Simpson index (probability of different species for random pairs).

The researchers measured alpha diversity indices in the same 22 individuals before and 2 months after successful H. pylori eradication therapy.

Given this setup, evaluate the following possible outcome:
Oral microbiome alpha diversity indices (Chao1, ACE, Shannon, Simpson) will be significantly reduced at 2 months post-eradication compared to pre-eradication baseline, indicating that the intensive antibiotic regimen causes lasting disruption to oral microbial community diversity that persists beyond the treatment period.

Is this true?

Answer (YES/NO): NO